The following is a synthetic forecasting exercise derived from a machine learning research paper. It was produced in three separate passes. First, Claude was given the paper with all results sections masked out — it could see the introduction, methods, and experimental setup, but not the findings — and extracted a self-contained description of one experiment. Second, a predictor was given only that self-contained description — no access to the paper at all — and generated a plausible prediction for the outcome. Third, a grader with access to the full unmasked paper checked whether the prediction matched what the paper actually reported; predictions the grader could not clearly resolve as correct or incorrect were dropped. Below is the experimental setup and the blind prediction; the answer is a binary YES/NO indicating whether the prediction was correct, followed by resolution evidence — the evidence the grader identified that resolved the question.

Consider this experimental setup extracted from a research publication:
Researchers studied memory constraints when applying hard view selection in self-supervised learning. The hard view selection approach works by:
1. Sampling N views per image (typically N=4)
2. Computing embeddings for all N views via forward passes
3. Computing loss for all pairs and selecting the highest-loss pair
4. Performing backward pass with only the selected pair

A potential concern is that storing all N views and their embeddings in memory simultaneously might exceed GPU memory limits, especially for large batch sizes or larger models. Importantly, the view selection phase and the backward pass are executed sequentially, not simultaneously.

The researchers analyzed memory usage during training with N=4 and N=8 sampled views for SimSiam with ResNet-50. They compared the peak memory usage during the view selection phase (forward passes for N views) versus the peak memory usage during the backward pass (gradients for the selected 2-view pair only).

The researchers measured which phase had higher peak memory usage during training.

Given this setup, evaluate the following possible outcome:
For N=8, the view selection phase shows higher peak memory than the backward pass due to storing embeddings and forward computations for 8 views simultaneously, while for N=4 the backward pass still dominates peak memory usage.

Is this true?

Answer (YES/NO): NO